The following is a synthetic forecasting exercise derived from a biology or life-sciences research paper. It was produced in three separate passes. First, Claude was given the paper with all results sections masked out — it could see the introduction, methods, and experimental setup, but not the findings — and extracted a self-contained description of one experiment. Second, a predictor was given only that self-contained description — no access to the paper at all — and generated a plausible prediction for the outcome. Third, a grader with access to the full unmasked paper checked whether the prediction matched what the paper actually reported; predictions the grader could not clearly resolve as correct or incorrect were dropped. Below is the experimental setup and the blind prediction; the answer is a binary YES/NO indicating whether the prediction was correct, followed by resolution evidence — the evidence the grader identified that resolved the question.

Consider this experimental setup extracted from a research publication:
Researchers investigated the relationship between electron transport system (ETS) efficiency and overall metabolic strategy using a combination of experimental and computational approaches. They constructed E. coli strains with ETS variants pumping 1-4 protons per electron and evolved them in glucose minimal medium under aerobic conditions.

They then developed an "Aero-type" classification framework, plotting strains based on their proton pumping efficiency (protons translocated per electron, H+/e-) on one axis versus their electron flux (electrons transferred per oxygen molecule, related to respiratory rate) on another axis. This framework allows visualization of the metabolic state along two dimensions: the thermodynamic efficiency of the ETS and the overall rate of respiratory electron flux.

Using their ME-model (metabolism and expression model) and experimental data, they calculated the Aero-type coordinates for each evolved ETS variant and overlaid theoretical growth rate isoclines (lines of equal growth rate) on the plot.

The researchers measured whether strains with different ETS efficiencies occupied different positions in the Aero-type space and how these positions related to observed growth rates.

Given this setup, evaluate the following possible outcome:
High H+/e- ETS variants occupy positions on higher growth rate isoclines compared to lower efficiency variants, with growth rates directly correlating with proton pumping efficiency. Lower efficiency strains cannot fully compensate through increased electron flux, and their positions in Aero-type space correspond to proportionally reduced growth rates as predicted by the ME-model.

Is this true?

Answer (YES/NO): NO